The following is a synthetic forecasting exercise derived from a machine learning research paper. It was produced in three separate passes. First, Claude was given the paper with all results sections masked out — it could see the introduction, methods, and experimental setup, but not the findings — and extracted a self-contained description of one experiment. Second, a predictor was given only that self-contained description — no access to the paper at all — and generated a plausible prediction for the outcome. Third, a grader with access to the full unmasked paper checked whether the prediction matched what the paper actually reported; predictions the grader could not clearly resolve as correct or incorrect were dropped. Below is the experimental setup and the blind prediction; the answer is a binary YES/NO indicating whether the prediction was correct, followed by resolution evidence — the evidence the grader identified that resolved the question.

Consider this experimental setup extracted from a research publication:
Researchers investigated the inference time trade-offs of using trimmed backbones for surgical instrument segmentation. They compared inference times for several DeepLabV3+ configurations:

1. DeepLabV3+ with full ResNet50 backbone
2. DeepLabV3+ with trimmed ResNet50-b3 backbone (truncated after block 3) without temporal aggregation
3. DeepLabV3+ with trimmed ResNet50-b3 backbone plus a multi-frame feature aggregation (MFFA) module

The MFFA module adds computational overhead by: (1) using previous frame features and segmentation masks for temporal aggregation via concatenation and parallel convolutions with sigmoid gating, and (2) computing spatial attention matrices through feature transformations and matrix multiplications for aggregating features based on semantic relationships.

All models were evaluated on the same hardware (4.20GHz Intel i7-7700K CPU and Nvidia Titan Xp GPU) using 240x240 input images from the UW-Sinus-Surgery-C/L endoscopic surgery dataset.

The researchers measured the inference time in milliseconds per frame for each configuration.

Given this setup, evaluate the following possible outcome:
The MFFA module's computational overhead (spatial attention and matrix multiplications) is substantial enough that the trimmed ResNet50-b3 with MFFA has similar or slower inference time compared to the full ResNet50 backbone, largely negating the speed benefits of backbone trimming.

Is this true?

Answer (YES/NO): NO